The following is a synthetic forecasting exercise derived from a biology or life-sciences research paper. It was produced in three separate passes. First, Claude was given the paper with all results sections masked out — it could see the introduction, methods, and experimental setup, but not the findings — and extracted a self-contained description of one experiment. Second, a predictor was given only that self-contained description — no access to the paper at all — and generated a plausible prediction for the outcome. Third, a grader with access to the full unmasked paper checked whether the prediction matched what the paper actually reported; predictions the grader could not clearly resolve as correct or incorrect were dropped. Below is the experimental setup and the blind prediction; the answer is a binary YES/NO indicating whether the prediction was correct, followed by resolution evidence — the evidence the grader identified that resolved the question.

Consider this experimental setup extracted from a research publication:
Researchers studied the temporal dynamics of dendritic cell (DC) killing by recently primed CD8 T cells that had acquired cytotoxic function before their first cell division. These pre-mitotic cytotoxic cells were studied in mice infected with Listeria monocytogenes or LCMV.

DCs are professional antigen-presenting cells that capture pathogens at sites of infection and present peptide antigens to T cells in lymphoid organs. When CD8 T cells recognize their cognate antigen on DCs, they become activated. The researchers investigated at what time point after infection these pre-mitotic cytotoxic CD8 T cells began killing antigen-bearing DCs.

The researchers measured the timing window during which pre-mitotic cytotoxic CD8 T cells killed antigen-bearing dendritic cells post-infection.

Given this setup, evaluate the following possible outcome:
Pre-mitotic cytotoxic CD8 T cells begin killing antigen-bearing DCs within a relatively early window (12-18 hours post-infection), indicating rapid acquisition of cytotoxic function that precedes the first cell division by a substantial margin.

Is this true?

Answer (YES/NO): NO